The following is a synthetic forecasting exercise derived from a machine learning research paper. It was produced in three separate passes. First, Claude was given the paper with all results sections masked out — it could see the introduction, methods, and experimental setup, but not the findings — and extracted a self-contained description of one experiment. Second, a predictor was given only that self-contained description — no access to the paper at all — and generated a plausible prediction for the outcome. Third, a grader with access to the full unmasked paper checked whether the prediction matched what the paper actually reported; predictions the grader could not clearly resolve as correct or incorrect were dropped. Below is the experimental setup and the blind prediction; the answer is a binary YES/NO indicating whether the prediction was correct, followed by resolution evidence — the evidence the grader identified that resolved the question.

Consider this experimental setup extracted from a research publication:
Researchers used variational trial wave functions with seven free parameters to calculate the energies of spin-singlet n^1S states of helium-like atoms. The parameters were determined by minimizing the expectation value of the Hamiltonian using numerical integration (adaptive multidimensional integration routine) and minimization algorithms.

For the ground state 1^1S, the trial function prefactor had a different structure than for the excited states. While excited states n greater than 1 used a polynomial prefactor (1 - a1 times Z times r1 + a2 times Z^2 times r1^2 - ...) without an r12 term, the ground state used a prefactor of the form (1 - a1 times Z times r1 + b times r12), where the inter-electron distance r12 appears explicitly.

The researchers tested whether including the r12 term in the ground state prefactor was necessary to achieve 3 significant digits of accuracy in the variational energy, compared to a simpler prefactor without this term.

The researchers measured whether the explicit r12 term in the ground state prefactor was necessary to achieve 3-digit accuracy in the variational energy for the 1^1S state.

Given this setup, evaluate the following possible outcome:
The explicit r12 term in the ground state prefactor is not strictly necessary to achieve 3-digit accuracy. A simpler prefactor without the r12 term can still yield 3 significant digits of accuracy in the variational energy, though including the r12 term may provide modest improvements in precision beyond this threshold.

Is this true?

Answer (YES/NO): NO